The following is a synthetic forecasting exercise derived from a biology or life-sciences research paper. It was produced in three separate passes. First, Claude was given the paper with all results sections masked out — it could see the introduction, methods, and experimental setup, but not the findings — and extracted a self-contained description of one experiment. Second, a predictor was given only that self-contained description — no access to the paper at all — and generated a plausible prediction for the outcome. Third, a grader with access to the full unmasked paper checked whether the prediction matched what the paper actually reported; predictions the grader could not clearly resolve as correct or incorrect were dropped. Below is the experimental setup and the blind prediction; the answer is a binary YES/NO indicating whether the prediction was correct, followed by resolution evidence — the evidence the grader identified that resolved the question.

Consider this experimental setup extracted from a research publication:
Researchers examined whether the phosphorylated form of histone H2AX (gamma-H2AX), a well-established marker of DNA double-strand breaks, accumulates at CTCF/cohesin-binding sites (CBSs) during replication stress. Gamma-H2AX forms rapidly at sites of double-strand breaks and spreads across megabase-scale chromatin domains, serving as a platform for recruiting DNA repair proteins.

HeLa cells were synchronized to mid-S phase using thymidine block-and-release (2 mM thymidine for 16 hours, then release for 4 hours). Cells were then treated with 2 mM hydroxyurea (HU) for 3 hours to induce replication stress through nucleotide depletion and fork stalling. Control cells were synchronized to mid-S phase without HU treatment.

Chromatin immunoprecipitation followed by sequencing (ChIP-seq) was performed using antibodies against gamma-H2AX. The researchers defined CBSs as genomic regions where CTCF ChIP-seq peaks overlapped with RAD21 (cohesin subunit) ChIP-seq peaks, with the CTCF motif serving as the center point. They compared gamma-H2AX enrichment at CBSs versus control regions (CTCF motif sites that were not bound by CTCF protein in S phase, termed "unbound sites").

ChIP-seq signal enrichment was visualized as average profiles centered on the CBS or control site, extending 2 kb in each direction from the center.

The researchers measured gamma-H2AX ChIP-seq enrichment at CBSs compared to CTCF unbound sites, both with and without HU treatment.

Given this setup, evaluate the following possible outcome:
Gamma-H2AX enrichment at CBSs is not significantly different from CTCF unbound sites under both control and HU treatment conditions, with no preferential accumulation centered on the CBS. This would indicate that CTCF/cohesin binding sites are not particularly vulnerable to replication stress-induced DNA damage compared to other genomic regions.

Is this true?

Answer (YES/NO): NO